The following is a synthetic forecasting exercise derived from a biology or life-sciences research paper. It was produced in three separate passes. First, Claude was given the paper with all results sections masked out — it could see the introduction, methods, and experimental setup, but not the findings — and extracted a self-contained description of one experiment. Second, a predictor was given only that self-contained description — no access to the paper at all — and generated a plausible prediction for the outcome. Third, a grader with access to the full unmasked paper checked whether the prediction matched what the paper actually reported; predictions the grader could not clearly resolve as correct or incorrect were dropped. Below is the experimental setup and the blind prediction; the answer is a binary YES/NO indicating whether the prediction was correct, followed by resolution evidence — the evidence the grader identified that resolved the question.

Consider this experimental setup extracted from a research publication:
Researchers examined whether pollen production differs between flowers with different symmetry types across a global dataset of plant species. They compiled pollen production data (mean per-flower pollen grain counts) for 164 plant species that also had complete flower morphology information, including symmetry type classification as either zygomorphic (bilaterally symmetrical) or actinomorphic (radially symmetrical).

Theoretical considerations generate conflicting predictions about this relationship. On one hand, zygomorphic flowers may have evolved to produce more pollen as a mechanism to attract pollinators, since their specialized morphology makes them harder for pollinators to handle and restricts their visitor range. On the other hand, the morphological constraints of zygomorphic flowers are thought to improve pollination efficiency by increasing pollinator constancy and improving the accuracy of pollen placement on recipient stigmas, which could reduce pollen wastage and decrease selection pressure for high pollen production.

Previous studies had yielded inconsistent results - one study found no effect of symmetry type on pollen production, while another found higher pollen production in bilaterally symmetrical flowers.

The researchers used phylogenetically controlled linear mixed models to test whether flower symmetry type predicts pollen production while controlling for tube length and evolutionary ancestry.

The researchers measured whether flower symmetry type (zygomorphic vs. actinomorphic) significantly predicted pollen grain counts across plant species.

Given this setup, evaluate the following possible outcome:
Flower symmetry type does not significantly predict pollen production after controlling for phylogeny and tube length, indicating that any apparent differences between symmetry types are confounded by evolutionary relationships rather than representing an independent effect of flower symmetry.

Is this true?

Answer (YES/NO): YES